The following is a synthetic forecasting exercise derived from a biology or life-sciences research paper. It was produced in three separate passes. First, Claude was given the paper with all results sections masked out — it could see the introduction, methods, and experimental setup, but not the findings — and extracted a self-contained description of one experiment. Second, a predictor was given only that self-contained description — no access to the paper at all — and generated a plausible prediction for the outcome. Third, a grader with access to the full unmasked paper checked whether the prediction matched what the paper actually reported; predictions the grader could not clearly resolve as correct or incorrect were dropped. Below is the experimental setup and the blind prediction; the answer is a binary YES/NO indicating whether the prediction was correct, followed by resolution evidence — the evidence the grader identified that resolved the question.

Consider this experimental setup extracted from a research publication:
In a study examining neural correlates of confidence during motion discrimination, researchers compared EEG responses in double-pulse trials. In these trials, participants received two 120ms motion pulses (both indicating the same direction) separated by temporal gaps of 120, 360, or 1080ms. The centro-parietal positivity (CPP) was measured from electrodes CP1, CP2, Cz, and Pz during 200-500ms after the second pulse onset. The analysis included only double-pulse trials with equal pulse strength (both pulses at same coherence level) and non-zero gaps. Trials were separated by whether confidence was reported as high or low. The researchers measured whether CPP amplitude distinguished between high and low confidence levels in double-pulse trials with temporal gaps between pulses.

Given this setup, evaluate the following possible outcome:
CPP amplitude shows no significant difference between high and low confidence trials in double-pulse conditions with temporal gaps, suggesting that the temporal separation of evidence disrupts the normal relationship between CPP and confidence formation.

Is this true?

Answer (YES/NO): NO